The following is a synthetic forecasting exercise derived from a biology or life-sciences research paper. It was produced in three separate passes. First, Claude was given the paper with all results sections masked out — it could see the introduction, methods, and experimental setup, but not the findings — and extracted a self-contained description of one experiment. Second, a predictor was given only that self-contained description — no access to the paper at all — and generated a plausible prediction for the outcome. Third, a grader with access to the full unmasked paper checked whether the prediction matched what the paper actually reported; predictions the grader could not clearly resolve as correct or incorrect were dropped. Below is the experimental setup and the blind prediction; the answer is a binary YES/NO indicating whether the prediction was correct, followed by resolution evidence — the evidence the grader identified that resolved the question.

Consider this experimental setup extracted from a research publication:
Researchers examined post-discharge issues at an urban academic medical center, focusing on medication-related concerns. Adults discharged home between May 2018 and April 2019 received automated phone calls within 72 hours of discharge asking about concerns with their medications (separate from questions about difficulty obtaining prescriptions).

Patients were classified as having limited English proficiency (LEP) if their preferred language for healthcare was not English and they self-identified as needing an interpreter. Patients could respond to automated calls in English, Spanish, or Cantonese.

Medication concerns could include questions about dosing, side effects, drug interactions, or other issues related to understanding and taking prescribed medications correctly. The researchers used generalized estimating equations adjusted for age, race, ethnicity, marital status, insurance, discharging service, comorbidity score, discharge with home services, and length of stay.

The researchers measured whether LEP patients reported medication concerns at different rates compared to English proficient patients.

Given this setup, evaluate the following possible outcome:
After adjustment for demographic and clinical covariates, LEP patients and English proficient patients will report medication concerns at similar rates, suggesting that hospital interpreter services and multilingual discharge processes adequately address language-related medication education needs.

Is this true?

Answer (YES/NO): NO